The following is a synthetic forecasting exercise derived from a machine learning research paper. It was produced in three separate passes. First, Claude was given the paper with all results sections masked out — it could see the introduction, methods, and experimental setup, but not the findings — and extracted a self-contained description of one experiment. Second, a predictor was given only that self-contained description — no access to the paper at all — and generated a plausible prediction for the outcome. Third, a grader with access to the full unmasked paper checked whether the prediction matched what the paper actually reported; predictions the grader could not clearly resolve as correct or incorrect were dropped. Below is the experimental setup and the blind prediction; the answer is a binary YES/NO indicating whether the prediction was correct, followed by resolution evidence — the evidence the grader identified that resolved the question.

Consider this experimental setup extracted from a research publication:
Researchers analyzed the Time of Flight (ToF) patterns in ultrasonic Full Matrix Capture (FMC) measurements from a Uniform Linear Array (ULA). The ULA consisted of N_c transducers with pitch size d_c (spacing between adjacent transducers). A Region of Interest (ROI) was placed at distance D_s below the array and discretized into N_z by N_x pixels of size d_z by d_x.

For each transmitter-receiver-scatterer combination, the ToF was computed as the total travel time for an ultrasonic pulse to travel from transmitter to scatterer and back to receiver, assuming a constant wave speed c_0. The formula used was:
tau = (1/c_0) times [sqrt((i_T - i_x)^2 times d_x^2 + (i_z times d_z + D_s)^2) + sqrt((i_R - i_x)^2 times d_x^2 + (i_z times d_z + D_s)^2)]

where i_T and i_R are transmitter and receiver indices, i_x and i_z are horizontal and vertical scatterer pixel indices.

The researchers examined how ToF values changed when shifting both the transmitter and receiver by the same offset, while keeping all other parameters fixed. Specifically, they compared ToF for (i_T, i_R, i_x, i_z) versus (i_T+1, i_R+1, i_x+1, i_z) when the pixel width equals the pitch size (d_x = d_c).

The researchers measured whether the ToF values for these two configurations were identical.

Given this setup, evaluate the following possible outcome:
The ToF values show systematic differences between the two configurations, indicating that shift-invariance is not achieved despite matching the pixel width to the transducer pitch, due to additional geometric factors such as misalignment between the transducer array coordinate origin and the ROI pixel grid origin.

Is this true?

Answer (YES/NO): NO